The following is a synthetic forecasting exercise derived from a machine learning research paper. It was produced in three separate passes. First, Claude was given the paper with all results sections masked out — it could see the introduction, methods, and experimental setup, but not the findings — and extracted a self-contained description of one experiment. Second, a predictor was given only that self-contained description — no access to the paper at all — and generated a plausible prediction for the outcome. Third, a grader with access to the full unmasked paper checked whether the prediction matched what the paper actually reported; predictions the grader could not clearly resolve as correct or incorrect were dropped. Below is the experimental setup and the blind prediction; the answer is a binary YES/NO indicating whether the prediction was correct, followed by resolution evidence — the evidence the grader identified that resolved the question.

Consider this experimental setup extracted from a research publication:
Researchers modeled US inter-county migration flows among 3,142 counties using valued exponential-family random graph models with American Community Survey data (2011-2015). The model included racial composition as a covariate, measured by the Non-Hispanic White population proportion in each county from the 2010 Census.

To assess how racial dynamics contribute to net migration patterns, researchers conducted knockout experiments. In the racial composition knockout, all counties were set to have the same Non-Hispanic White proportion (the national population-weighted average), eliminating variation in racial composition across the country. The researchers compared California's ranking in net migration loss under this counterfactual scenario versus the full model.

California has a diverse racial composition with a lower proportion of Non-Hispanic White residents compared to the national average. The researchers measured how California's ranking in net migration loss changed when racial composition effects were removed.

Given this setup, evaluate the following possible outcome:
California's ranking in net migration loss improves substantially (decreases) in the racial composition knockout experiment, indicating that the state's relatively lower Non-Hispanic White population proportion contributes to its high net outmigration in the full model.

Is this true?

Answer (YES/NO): YES